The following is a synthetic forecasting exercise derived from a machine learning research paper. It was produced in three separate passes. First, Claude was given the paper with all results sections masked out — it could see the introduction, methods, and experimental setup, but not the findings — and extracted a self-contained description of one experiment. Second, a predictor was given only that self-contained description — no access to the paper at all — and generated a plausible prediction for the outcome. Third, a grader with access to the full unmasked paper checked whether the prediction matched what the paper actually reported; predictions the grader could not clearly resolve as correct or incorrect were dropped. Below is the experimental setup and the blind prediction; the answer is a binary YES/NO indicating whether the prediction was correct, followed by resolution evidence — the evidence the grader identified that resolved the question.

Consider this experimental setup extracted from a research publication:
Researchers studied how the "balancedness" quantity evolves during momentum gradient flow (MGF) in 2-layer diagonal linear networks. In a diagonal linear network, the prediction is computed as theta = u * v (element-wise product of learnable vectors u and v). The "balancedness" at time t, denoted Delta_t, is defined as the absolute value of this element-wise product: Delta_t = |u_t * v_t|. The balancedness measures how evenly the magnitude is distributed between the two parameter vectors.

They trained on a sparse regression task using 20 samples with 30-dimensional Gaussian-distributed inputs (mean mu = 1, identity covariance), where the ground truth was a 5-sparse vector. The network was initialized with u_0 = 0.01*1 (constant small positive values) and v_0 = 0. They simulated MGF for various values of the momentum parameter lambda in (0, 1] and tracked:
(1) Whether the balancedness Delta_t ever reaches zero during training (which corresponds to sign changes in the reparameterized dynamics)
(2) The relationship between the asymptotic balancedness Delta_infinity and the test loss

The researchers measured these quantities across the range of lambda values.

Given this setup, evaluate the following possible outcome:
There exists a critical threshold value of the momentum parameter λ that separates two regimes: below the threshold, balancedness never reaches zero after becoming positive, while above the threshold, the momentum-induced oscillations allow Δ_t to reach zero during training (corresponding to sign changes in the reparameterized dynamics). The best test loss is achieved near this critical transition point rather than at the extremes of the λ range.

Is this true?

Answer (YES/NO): YES